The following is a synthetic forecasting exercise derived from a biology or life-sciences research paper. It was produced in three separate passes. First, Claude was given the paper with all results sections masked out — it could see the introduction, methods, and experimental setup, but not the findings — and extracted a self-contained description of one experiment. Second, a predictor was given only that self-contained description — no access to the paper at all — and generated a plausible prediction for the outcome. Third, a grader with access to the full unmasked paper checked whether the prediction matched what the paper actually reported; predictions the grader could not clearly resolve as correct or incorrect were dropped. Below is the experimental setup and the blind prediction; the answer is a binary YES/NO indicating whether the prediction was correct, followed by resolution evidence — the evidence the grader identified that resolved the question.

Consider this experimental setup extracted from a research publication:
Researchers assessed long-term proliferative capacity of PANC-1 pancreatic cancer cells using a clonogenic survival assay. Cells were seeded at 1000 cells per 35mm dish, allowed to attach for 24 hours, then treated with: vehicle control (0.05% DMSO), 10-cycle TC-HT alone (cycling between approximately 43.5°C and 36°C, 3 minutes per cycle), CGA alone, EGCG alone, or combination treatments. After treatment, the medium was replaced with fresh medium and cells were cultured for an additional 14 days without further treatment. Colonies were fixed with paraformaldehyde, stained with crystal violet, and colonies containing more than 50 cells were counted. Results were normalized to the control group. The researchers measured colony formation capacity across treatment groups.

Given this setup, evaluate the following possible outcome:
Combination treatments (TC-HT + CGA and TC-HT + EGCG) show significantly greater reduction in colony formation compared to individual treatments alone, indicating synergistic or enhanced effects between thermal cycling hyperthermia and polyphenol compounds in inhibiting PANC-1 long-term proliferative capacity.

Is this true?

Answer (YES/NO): YES